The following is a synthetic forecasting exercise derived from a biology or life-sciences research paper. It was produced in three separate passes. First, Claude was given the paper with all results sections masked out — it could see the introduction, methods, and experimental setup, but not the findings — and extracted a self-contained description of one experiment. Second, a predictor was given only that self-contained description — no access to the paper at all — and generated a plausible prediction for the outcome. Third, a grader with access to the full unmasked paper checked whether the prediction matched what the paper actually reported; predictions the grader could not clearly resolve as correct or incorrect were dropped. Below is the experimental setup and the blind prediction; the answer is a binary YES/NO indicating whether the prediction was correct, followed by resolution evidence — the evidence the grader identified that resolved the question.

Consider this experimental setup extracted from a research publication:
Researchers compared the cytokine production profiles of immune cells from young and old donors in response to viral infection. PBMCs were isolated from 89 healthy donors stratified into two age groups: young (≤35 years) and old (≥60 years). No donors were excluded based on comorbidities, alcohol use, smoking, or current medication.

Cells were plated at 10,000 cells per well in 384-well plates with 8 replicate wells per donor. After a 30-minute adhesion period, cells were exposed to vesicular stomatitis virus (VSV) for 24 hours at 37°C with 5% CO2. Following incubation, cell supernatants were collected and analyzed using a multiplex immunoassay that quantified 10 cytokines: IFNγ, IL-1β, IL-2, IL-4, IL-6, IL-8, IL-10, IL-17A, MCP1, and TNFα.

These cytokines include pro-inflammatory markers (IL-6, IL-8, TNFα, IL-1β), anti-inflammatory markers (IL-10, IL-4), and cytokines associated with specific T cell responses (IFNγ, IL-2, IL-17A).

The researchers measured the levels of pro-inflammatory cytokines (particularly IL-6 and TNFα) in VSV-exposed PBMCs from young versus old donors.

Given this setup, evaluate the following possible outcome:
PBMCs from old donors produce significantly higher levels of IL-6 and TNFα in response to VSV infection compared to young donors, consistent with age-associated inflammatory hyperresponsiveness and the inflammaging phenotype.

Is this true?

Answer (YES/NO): YES